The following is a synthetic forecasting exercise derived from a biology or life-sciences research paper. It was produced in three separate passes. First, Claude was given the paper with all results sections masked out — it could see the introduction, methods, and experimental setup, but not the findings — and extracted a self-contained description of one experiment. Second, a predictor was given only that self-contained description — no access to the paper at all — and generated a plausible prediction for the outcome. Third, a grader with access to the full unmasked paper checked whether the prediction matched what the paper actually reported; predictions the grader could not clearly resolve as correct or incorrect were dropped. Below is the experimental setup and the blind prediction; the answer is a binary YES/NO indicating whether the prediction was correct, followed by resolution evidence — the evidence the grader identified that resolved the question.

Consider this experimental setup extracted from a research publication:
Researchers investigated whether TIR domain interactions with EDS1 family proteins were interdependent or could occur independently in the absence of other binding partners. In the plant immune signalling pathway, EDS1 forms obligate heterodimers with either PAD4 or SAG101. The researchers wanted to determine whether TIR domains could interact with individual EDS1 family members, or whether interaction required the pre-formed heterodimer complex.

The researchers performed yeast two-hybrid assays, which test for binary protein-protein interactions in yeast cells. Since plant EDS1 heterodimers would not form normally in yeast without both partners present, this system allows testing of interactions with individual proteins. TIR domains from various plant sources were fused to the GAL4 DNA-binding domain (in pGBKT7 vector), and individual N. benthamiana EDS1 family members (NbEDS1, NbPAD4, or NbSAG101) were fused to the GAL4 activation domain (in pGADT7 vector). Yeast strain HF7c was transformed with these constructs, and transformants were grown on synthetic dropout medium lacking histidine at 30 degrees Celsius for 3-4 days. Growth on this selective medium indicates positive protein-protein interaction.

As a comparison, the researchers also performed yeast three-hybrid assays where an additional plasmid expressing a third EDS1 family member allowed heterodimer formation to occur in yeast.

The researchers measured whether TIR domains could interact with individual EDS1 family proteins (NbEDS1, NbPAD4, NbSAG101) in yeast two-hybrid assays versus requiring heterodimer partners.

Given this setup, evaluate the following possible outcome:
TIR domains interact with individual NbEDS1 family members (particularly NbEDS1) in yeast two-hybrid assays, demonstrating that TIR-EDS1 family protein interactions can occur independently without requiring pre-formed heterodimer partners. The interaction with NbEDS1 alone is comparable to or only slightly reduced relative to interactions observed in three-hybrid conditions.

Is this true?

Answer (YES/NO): NO